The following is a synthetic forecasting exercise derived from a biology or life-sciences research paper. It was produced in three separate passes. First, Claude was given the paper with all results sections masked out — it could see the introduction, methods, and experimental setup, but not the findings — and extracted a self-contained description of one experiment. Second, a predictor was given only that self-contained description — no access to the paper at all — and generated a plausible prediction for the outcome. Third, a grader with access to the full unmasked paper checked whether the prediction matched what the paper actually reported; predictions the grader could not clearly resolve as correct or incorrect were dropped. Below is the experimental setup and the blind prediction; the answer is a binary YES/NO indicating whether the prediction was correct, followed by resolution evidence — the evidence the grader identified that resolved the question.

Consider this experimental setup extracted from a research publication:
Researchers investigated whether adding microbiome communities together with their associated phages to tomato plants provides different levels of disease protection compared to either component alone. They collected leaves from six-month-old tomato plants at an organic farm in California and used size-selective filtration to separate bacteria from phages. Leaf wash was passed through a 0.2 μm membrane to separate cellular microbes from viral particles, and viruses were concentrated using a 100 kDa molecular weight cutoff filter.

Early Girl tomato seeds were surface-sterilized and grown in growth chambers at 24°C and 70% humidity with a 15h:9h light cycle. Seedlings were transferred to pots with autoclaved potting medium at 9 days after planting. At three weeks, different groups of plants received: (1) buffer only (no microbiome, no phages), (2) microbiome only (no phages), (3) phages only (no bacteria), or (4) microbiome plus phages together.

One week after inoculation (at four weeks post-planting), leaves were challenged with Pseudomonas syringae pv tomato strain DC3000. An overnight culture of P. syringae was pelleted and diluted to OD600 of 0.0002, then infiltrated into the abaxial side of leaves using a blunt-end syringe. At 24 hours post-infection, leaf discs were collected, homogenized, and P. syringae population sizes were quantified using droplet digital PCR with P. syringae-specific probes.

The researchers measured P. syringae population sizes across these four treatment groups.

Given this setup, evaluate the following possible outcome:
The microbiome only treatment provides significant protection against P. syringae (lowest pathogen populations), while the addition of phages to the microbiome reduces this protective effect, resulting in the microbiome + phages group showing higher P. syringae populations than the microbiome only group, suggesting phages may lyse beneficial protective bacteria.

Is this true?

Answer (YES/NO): NO